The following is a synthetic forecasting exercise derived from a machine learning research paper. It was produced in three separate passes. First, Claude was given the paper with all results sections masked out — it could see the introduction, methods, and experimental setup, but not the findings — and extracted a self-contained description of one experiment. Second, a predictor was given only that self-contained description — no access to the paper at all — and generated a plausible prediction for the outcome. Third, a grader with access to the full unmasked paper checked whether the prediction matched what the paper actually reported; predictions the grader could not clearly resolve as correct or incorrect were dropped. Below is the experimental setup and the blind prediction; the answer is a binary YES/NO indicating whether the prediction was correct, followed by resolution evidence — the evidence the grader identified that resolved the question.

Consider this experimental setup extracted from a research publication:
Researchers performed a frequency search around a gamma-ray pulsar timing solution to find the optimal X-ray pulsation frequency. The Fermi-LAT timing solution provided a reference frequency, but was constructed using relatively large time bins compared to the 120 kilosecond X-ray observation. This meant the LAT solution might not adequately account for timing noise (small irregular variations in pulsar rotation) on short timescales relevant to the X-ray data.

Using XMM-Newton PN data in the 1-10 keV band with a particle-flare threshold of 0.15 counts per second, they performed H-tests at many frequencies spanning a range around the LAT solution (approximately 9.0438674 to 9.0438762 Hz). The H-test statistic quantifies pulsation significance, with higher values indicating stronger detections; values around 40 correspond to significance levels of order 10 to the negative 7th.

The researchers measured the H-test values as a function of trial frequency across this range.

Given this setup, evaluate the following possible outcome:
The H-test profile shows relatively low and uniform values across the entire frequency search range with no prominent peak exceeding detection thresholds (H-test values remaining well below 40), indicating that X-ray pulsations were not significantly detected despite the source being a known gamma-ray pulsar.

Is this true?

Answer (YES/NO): NO